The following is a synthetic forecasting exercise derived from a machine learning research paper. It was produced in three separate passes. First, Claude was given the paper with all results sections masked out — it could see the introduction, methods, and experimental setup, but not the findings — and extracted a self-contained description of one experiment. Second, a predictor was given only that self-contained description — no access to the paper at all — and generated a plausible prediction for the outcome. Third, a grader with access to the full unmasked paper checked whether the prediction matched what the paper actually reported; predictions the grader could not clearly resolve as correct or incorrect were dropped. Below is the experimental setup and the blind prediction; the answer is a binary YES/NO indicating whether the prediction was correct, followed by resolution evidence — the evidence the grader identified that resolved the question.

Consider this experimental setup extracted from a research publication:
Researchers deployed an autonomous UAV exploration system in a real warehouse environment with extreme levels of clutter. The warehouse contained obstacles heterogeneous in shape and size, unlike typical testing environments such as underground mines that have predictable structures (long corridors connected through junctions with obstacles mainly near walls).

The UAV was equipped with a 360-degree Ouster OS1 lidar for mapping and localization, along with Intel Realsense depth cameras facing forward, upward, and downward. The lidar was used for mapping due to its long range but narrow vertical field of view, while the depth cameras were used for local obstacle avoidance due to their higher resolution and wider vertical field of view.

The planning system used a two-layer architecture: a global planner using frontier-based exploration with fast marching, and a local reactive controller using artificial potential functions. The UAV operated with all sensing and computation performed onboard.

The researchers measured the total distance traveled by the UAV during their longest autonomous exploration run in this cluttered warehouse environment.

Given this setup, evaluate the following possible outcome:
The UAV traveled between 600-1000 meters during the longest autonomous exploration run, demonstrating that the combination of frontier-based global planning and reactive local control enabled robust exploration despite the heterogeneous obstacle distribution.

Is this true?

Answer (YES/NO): NO